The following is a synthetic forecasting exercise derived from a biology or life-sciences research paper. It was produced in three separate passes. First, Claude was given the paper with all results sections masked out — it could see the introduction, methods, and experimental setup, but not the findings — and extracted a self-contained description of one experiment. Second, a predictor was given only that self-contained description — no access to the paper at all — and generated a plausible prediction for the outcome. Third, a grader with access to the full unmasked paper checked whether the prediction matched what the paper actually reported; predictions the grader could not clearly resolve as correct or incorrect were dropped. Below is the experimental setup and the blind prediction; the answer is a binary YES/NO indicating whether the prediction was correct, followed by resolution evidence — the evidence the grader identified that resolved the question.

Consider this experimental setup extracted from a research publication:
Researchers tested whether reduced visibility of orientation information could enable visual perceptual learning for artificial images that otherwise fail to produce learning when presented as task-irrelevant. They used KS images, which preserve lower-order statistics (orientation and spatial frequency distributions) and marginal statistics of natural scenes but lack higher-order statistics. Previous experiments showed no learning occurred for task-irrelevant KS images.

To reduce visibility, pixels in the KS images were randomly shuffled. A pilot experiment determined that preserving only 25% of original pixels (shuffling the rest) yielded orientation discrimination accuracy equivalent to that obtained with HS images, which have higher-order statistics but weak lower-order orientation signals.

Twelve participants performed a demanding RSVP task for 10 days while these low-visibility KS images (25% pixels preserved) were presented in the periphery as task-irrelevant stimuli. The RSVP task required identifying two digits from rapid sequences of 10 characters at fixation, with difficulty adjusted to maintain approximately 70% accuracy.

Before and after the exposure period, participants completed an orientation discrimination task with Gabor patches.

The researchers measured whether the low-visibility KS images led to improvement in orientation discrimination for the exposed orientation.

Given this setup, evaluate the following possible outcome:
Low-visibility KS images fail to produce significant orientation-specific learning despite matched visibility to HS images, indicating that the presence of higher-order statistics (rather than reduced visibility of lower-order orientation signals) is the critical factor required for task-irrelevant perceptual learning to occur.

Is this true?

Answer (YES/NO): YES